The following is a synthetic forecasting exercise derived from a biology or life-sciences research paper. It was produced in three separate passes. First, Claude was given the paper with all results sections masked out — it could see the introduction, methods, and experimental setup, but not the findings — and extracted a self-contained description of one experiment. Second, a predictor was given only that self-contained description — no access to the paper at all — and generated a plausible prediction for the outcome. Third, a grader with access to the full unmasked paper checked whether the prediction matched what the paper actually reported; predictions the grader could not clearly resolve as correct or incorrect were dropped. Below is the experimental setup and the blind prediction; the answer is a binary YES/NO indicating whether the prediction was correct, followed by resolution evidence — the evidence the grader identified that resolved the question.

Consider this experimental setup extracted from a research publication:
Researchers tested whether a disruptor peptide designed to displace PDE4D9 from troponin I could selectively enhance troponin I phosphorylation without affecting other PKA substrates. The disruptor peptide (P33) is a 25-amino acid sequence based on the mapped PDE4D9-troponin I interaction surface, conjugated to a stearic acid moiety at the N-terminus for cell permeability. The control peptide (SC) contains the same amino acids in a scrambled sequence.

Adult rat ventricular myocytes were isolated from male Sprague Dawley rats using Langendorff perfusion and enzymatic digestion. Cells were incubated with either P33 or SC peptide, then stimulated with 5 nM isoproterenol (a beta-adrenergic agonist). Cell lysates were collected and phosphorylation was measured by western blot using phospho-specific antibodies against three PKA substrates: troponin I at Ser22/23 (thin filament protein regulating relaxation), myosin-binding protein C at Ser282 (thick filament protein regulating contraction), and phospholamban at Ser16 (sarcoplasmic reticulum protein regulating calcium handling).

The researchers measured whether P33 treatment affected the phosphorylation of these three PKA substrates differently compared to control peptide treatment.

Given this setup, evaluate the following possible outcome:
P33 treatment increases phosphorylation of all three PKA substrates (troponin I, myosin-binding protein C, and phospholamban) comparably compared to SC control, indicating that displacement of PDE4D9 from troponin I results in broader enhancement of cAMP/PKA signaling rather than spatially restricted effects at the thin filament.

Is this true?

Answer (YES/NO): NO